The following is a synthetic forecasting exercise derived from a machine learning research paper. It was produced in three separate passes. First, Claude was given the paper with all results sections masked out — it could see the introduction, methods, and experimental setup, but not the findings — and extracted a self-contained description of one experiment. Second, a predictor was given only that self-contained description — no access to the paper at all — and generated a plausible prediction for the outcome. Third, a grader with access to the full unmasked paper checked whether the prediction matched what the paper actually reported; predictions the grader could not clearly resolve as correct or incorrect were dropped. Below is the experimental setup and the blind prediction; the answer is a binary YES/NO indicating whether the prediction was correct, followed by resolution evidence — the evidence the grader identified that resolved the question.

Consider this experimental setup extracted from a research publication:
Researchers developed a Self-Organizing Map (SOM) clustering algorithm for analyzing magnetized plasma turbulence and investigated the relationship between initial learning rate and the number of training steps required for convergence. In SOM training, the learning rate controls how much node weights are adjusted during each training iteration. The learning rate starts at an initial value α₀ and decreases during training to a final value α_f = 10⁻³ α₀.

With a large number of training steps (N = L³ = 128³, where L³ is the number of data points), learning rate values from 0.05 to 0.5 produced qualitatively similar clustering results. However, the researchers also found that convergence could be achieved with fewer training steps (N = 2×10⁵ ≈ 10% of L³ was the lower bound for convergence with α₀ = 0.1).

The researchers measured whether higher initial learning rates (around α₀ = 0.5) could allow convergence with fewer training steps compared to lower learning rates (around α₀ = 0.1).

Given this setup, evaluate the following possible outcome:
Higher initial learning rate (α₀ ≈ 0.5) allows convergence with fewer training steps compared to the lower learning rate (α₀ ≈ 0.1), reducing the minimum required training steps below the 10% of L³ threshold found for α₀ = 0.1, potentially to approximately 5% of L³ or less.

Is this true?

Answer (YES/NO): YES